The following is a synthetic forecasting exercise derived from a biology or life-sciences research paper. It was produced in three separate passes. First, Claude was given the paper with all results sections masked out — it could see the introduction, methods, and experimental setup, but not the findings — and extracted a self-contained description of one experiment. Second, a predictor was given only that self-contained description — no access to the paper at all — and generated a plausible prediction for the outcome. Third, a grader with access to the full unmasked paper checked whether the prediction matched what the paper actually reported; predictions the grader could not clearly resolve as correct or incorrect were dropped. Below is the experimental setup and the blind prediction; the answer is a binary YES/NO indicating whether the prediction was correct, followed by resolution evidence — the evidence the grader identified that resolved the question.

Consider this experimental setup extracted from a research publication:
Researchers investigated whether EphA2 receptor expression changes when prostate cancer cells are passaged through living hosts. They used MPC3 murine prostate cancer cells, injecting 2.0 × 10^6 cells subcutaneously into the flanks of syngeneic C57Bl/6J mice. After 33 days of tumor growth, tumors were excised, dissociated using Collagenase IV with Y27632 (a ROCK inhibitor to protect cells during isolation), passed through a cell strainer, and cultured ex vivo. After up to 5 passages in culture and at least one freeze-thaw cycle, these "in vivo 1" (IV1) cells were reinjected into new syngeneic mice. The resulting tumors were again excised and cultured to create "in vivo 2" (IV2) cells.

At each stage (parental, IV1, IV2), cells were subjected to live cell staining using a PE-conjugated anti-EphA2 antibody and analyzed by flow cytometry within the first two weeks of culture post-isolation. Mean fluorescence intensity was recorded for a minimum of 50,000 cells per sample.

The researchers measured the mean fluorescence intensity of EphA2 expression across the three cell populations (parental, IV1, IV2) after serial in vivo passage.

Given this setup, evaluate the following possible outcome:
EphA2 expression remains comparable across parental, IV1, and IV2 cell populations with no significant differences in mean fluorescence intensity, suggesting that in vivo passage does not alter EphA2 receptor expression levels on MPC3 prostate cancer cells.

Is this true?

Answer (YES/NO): NO